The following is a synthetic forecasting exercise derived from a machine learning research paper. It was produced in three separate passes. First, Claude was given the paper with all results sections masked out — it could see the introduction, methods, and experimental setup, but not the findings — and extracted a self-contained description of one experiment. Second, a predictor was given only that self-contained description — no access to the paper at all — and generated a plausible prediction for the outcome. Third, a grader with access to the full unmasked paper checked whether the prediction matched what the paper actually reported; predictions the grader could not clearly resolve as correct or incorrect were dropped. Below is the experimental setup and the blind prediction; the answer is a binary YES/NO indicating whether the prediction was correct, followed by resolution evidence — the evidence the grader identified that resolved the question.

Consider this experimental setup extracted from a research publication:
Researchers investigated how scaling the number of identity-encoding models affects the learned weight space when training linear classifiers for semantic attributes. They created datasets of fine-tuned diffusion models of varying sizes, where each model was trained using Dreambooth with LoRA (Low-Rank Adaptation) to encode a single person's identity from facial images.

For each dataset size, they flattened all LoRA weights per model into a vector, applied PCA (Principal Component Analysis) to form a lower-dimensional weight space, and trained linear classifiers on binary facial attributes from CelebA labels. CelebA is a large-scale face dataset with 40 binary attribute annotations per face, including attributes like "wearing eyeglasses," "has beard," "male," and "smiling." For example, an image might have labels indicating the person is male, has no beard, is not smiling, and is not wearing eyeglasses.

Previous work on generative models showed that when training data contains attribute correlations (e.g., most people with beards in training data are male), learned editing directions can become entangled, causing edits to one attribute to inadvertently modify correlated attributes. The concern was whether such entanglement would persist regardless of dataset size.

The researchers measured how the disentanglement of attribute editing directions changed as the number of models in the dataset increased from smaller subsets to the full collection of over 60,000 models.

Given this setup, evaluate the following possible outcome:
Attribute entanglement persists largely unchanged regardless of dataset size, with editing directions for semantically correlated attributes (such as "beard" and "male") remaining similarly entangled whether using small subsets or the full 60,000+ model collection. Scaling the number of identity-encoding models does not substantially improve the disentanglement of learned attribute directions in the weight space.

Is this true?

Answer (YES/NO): NO